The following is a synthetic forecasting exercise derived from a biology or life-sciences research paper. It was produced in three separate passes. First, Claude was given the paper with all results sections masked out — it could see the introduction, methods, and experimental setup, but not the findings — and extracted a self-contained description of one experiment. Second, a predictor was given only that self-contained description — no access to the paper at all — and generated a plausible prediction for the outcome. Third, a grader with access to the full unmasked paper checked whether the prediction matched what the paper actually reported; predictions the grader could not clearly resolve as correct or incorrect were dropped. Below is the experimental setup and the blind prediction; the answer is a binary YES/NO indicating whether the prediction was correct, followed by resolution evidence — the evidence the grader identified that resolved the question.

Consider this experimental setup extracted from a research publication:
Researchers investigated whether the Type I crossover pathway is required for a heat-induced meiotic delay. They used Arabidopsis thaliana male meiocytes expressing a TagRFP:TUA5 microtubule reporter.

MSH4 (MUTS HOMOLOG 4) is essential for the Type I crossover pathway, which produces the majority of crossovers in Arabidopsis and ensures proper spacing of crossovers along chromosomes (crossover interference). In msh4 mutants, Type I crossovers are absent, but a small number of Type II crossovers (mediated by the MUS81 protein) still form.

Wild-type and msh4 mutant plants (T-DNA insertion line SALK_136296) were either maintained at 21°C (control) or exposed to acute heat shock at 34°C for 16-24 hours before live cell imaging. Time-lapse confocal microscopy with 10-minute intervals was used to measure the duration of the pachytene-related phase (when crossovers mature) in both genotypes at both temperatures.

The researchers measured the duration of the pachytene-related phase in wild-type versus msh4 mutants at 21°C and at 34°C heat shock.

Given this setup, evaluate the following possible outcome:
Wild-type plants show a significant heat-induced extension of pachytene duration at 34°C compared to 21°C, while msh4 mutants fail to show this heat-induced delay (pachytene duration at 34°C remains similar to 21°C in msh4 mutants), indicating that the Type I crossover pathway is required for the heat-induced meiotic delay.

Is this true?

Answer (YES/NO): NO